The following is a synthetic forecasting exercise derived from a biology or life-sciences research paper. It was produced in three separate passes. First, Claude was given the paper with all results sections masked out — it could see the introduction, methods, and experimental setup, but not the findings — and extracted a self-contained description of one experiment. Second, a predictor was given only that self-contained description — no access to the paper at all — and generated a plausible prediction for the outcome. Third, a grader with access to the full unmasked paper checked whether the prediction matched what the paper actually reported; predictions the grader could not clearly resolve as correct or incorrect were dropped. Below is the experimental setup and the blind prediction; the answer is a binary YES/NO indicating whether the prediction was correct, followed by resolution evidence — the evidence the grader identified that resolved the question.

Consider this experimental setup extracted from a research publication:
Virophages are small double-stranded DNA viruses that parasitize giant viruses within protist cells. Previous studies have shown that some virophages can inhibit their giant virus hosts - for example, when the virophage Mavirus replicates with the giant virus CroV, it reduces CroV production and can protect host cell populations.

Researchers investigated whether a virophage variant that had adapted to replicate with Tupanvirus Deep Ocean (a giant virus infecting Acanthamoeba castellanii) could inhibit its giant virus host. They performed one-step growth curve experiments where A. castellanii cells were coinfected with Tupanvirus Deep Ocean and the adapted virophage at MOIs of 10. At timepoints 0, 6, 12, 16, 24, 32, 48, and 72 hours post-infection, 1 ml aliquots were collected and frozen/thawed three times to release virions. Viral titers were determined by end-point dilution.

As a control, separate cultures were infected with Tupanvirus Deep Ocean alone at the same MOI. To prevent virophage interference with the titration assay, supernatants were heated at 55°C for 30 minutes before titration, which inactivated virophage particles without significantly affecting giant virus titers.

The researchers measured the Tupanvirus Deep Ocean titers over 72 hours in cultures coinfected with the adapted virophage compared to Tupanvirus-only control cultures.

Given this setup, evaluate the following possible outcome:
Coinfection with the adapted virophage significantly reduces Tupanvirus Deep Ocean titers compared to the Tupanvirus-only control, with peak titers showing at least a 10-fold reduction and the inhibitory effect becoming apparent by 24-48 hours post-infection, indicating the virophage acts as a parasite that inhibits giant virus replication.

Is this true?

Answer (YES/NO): YES